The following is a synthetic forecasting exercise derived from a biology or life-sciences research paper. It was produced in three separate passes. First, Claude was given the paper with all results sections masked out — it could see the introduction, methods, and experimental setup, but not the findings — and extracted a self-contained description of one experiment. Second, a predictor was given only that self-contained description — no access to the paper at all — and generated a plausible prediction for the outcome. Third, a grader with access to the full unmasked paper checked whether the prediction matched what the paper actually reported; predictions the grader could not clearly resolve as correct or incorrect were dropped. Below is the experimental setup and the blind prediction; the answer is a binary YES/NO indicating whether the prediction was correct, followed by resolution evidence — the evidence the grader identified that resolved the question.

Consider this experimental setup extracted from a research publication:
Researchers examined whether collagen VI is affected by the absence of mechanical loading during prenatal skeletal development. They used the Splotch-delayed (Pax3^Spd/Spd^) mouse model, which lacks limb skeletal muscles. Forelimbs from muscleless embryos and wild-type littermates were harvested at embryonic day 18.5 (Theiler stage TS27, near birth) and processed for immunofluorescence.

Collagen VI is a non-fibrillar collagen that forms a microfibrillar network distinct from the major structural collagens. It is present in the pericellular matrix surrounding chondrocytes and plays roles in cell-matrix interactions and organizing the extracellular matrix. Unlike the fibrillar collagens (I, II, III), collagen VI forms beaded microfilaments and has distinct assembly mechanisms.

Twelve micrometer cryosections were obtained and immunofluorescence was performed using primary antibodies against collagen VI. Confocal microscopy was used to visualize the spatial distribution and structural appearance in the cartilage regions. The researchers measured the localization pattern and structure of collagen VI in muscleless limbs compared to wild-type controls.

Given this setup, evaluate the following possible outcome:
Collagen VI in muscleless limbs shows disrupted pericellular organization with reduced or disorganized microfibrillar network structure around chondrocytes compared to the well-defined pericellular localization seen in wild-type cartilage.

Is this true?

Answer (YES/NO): NO